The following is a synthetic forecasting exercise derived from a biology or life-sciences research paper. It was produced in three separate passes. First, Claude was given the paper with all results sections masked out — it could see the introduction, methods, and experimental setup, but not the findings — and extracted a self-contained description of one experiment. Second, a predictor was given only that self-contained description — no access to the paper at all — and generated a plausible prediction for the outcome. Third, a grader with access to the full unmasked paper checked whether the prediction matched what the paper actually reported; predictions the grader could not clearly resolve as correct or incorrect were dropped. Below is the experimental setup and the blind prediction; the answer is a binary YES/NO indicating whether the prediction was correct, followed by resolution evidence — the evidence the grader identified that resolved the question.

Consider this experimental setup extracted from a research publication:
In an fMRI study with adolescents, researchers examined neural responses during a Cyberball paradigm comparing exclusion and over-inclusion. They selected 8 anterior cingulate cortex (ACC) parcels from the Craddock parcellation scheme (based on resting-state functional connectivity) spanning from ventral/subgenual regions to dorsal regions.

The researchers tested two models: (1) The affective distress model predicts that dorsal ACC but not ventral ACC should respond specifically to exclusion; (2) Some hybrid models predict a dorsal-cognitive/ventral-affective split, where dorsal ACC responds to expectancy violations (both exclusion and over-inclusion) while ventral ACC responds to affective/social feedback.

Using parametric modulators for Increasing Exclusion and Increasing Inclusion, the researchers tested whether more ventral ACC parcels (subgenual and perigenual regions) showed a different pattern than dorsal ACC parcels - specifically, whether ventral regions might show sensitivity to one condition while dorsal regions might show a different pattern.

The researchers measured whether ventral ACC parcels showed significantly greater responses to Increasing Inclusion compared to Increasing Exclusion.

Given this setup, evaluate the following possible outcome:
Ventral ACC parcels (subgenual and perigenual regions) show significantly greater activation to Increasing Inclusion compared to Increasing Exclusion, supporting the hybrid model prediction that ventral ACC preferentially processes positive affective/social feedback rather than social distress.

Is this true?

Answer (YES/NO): NO